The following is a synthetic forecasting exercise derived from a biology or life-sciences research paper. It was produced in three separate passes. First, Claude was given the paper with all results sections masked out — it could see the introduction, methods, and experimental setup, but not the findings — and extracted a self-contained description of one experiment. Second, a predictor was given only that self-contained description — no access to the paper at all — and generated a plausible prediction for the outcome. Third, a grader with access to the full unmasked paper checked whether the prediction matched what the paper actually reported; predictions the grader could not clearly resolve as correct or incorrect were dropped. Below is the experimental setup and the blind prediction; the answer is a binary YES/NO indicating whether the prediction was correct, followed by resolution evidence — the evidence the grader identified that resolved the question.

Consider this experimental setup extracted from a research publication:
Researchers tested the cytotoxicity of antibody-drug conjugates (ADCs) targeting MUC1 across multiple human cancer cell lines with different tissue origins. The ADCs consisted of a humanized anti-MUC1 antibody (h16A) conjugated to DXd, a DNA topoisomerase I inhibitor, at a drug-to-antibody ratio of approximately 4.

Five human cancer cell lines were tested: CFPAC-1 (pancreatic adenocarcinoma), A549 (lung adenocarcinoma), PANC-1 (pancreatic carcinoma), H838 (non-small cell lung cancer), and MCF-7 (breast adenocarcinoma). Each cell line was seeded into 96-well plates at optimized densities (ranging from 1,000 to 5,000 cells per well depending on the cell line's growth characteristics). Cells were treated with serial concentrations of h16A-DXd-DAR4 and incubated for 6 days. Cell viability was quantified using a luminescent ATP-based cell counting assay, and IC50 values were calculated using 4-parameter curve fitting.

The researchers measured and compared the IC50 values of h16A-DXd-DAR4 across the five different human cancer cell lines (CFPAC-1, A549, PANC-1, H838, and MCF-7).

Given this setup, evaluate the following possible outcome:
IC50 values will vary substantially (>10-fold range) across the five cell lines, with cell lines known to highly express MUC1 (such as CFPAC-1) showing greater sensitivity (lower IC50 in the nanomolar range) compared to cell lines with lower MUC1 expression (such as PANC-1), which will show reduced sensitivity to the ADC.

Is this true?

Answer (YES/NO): YES